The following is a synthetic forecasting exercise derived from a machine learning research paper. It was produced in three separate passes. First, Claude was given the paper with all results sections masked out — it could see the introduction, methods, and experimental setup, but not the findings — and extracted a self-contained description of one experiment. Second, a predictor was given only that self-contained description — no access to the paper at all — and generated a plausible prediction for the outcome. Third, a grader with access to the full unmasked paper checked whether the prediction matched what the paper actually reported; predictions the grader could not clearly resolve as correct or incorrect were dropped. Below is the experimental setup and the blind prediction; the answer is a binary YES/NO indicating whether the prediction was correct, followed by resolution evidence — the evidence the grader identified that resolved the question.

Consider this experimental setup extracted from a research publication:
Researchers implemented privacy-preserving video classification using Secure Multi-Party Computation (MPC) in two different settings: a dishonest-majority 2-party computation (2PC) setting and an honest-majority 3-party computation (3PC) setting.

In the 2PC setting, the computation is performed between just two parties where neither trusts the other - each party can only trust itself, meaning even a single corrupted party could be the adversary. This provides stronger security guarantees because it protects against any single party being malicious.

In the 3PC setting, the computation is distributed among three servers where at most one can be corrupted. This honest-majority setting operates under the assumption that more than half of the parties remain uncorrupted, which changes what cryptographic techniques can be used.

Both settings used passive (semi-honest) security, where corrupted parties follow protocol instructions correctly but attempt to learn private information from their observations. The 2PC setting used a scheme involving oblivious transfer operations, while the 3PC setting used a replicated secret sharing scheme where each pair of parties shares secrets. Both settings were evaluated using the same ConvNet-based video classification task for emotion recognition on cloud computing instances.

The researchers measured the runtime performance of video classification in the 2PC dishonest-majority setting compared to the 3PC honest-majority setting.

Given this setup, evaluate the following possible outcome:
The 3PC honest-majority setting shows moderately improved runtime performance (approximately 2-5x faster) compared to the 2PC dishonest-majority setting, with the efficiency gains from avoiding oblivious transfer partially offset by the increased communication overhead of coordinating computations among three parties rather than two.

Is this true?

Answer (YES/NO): NO